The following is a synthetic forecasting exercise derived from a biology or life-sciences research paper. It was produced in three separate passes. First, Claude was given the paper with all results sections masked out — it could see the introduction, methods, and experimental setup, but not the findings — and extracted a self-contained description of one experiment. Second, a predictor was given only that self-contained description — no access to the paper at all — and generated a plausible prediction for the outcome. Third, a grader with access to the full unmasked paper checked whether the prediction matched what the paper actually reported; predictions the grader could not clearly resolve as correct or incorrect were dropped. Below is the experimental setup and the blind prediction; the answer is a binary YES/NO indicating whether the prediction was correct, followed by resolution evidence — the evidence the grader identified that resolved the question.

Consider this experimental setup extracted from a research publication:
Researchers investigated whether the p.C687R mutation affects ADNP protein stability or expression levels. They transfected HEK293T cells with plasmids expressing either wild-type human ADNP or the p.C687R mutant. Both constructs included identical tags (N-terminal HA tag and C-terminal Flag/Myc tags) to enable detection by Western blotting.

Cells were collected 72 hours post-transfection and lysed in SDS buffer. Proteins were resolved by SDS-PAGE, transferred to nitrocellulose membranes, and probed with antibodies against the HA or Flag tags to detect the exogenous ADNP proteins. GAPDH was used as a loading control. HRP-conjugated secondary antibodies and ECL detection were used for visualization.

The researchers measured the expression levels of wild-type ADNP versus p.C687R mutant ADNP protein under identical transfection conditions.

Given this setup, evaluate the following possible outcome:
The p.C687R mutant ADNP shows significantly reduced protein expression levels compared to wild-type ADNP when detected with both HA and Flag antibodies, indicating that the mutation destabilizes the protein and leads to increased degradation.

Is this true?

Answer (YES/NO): NO